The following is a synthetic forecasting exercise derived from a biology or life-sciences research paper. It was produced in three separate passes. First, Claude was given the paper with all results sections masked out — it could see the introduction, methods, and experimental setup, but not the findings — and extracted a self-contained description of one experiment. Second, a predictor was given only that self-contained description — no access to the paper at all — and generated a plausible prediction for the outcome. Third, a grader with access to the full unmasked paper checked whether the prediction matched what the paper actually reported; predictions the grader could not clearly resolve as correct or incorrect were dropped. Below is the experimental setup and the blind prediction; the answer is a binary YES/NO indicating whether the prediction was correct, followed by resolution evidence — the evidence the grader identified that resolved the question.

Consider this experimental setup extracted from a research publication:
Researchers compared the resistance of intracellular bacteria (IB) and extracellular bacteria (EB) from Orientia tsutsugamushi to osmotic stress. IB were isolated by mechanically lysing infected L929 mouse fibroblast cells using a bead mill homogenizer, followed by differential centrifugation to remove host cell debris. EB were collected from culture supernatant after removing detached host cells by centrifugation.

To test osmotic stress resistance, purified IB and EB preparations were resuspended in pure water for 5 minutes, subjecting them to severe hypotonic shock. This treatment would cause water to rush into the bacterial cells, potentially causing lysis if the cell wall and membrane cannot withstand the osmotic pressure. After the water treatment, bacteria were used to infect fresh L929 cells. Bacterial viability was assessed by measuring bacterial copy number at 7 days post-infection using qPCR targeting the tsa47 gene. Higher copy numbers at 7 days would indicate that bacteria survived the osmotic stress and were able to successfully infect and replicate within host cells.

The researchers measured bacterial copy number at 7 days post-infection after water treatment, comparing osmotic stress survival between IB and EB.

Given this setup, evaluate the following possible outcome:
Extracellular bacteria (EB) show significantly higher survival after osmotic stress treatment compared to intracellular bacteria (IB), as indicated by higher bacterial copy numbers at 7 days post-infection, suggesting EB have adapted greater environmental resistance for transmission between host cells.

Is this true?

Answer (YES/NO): NO